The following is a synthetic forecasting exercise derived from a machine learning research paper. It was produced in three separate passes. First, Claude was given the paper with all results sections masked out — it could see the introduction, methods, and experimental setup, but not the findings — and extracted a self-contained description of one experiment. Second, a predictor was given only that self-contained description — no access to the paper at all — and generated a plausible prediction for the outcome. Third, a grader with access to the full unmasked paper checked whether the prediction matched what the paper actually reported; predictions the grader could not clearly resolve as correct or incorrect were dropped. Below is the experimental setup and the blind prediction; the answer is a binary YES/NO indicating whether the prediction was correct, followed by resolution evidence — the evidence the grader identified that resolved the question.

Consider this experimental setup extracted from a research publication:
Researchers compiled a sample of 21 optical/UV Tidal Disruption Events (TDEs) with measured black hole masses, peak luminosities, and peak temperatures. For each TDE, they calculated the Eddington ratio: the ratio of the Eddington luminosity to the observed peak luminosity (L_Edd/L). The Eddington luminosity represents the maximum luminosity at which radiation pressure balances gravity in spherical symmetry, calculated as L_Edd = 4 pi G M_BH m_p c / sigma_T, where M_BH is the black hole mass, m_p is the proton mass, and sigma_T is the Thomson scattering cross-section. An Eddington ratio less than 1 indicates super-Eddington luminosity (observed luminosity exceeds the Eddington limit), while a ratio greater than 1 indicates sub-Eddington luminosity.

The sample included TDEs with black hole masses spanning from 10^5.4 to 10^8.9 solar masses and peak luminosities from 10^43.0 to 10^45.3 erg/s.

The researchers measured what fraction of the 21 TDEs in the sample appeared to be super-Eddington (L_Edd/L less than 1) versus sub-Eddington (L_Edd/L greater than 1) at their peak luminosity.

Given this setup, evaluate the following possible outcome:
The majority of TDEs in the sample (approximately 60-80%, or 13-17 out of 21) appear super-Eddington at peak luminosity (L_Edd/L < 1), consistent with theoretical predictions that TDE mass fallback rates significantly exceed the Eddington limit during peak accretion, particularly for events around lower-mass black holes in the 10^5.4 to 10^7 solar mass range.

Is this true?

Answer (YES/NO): NO